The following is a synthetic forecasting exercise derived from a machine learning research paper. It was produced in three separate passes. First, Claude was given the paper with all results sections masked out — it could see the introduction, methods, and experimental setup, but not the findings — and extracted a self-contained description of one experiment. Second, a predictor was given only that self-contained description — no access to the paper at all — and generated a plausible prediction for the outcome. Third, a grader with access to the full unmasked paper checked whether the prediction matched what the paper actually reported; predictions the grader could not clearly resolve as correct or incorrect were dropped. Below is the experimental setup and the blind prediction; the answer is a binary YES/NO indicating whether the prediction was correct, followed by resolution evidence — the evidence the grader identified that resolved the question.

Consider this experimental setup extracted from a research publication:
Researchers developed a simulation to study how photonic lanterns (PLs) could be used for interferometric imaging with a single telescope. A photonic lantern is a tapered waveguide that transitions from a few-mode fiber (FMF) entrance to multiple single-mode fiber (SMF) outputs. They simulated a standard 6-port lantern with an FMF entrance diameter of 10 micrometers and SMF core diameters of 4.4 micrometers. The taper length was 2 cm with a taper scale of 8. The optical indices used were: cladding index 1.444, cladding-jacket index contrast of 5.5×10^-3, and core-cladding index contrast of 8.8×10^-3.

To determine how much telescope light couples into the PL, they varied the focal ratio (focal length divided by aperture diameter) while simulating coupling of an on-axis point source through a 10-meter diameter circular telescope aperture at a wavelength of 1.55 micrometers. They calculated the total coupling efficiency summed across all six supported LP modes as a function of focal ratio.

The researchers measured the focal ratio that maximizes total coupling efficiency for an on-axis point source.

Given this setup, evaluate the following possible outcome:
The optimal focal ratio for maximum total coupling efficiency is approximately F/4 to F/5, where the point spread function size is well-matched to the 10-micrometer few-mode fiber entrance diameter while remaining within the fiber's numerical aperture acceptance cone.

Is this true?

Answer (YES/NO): YES